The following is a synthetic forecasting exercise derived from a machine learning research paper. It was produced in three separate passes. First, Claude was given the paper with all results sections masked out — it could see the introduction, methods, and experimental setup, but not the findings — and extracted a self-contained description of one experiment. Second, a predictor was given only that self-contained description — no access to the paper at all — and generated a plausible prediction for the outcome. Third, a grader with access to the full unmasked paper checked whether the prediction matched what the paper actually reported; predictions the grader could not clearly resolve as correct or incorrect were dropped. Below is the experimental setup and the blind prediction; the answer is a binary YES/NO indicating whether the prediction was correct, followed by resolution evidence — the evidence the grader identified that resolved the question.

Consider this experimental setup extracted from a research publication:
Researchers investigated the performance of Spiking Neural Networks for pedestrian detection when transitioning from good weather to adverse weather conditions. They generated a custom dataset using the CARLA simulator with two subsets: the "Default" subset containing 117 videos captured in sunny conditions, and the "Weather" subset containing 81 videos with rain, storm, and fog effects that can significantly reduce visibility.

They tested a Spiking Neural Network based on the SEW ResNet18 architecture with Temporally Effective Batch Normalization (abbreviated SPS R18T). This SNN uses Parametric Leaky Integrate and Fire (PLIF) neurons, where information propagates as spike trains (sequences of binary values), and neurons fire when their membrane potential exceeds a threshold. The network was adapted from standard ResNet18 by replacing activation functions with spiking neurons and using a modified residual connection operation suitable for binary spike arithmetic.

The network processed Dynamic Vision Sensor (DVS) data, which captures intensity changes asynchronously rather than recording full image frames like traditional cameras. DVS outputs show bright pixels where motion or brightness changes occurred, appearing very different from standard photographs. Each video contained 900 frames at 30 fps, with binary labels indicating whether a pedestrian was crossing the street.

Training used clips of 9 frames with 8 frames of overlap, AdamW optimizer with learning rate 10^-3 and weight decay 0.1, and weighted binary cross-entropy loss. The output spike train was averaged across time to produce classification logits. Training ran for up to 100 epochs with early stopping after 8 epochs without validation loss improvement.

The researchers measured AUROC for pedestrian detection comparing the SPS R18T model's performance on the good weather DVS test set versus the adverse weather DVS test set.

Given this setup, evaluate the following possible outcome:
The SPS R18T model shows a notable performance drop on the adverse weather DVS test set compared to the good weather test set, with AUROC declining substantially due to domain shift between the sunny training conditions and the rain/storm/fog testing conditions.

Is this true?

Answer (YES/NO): NO